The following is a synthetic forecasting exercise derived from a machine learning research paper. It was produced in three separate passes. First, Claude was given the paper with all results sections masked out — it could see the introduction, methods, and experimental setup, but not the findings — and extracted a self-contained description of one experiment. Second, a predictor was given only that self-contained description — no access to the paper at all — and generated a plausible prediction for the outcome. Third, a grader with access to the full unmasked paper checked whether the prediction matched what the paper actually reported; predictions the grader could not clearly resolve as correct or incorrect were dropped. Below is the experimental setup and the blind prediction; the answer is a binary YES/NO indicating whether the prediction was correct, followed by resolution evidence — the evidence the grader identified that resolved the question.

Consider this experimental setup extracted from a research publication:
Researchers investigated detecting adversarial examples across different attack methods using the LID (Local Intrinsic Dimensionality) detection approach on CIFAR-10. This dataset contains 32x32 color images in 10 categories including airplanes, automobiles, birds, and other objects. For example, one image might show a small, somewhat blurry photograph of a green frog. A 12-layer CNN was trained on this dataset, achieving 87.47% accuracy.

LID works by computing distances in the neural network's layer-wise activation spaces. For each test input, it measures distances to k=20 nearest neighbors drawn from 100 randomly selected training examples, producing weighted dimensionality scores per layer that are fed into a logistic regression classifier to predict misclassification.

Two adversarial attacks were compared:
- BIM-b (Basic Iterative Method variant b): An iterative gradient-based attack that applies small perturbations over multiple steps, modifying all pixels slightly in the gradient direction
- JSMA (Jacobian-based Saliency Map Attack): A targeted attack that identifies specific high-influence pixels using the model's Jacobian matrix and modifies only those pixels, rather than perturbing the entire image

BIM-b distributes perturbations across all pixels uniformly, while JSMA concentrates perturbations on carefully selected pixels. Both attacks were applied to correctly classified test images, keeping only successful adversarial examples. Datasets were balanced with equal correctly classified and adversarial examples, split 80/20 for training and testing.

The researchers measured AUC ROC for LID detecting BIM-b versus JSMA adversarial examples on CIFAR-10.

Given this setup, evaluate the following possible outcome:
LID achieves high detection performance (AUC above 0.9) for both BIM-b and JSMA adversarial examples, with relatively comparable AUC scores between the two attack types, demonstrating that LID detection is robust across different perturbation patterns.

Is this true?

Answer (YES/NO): YES